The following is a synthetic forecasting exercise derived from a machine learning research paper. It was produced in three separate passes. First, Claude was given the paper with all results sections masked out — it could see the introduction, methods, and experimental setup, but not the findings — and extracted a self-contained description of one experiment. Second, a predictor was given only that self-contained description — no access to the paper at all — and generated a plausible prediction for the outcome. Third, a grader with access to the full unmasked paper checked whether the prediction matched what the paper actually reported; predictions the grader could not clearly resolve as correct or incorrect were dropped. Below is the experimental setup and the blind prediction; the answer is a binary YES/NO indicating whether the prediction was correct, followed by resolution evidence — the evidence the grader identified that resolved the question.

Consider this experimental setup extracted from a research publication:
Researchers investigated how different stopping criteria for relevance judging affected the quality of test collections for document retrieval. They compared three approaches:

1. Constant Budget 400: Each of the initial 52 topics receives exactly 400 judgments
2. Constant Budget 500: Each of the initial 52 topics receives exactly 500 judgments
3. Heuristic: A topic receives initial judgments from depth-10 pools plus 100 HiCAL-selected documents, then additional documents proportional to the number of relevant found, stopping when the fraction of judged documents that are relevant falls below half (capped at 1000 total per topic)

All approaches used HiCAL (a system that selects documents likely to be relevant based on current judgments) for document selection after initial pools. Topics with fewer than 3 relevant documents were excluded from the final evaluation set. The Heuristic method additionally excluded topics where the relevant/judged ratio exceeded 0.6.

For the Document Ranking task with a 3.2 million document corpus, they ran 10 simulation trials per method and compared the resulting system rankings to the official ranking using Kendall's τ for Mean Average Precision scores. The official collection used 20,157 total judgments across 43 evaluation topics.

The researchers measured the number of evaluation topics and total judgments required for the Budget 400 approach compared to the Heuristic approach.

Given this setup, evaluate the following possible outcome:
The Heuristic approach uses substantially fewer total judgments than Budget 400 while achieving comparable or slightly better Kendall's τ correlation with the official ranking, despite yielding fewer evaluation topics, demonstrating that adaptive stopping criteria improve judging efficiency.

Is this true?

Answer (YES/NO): NO